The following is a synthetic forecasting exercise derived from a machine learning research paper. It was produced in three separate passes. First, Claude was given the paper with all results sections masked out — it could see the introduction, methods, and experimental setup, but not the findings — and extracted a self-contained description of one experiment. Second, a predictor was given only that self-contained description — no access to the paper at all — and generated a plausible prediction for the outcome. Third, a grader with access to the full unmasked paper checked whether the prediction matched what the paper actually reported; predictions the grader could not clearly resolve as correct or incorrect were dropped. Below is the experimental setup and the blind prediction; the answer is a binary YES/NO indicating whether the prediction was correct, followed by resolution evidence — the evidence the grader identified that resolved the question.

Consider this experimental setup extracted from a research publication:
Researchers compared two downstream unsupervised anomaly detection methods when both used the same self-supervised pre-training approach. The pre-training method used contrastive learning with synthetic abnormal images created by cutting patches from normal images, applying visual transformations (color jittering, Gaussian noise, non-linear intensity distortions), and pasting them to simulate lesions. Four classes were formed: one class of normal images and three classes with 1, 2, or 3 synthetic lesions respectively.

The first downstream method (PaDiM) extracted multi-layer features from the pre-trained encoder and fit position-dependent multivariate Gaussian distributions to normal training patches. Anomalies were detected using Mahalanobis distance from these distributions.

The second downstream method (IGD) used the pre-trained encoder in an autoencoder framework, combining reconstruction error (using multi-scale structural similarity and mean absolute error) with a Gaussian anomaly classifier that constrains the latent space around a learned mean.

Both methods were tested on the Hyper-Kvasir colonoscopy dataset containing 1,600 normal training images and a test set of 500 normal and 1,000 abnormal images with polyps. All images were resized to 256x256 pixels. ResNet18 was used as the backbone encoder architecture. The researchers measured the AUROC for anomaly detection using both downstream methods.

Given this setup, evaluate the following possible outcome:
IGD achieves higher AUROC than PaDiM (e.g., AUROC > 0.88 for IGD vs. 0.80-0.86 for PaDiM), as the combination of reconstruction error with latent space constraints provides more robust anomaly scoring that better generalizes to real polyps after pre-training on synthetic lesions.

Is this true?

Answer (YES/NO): NO